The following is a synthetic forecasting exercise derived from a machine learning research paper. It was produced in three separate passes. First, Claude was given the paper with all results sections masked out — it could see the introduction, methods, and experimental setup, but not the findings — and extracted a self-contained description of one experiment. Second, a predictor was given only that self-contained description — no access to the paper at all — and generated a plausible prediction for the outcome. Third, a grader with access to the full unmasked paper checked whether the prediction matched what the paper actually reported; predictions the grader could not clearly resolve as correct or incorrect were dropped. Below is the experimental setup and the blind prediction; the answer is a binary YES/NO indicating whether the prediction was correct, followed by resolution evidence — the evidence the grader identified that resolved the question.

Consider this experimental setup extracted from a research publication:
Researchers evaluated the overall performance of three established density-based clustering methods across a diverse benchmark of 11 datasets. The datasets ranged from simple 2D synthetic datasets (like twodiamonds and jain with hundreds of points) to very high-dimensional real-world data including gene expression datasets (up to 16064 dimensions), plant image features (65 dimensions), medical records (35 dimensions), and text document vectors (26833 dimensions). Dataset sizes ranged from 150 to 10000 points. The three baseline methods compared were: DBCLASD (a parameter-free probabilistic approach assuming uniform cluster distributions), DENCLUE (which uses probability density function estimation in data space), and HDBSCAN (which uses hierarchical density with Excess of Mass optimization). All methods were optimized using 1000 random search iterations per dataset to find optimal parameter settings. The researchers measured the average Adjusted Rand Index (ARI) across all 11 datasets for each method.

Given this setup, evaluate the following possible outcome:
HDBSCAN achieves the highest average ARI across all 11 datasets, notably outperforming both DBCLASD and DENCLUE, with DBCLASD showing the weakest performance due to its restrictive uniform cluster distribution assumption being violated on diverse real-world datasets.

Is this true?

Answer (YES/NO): NO